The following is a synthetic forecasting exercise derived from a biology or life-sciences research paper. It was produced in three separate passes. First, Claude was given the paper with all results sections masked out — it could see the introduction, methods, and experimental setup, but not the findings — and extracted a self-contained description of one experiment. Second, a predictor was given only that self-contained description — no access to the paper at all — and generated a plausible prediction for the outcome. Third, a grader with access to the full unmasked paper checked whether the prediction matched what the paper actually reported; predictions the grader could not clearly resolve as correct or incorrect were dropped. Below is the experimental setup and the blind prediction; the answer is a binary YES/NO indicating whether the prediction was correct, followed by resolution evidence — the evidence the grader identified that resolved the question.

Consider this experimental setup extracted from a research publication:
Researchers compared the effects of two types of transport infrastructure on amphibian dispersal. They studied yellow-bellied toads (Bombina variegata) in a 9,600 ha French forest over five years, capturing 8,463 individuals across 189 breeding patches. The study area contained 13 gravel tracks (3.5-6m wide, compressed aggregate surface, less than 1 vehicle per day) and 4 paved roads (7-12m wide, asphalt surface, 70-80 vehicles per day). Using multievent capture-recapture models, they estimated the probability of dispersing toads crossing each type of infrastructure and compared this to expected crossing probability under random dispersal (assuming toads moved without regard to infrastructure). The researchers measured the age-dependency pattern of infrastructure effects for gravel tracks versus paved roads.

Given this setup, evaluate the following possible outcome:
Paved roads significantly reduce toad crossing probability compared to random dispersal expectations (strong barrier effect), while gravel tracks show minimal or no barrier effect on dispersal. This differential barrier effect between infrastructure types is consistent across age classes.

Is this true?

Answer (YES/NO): NO